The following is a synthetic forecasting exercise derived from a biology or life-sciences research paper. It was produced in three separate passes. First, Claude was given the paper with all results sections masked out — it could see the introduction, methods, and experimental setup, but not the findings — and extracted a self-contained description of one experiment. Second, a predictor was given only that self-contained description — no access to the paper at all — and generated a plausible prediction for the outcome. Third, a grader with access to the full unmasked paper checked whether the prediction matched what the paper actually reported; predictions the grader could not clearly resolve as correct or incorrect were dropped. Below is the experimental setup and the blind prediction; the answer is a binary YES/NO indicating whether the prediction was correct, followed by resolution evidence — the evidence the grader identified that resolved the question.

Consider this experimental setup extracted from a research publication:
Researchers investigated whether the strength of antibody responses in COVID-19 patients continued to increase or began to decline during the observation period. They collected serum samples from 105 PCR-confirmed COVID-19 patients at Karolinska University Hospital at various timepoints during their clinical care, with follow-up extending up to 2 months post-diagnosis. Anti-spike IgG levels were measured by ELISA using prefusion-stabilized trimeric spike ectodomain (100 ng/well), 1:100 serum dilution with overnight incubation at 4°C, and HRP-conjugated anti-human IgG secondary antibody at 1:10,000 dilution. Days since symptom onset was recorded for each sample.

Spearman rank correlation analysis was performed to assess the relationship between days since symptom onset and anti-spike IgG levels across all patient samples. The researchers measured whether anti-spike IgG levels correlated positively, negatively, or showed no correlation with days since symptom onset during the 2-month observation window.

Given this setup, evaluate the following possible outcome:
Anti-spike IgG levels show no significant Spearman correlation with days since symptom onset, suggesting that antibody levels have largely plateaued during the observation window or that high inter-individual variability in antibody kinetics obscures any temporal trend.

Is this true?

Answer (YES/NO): YES